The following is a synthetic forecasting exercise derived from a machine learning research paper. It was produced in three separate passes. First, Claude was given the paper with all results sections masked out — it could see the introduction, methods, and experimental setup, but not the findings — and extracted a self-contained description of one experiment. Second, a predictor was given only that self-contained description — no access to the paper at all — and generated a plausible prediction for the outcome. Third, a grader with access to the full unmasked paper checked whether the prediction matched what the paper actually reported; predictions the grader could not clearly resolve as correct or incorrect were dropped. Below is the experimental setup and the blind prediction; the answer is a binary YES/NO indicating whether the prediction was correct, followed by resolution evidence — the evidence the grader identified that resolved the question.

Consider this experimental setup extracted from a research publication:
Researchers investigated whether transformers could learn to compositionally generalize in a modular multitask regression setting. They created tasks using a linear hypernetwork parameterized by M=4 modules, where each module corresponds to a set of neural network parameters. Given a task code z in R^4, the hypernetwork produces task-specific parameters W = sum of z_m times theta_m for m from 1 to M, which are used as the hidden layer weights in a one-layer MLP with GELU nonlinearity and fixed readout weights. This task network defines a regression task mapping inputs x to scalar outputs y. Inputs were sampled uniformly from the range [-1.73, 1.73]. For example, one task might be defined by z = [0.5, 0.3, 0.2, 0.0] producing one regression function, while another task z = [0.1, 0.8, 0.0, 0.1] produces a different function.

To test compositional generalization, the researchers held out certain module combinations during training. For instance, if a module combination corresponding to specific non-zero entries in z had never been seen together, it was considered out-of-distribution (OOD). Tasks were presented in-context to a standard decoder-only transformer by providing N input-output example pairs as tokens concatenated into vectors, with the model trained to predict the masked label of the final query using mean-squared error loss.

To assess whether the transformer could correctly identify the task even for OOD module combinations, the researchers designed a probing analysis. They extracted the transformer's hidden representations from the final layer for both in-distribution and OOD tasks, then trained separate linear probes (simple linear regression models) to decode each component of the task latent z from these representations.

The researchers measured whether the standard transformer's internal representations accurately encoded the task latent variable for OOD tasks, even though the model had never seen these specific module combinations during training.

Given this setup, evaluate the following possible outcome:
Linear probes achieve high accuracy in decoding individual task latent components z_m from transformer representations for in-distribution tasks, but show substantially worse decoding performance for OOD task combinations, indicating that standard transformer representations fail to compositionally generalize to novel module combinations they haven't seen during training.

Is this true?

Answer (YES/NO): NO